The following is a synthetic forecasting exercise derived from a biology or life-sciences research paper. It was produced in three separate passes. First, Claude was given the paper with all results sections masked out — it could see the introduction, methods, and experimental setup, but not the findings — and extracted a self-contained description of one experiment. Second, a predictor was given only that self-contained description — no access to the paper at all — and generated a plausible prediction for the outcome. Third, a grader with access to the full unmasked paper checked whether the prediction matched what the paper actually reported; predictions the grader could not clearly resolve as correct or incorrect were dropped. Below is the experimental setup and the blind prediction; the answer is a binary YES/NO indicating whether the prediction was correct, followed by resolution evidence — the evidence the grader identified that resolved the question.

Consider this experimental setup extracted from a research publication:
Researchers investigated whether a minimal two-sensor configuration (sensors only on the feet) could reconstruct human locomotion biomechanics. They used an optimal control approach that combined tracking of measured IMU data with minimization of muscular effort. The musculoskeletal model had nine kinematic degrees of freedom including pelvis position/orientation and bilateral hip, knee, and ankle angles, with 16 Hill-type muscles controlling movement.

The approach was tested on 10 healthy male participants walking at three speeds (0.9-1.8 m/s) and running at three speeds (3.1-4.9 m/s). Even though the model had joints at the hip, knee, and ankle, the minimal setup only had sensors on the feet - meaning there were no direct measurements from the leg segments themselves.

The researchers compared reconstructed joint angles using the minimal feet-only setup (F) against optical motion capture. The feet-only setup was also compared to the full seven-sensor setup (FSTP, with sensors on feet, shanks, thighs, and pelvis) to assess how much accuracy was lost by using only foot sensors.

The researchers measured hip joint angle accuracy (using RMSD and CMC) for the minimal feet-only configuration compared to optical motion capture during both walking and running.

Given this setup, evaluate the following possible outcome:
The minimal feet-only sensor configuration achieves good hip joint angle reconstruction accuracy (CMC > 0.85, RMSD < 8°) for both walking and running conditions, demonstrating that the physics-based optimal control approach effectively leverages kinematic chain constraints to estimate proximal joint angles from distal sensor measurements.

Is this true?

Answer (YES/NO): NO